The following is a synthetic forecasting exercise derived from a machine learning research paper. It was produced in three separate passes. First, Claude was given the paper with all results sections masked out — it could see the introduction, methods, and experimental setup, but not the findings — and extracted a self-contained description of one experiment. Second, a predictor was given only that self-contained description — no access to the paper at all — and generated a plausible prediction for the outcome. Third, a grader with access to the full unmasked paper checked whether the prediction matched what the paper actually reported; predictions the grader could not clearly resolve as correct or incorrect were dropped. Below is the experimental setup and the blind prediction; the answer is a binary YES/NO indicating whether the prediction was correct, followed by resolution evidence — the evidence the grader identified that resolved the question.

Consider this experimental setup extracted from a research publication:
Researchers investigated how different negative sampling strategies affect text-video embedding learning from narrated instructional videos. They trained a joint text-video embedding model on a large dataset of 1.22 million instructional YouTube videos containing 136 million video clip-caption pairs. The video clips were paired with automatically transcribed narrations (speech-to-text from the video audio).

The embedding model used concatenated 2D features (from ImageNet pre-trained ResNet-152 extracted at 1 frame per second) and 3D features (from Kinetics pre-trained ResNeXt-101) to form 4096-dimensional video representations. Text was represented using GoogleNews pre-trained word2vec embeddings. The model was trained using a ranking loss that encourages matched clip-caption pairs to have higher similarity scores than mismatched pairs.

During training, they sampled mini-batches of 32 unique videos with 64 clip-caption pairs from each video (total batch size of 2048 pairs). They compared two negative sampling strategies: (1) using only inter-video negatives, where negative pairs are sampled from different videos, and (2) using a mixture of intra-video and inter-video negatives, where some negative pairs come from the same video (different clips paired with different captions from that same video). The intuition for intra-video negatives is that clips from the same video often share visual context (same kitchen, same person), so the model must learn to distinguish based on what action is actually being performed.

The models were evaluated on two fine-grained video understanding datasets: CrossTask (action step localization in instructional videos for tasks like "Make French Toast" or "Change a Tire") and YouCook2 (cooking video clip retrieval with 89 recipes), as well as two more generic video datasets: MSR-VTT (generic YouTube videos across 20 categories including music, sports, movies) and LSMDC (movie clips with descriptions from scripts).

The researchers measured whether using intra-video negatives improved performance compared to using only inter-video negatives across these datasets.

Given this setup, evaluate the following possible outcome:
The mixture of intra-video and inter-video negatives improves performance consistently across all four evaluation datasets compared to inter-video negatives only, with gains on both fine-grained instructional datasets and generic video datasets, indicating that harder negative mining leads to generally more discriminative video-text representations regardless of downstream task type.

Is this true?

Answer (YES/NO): NO